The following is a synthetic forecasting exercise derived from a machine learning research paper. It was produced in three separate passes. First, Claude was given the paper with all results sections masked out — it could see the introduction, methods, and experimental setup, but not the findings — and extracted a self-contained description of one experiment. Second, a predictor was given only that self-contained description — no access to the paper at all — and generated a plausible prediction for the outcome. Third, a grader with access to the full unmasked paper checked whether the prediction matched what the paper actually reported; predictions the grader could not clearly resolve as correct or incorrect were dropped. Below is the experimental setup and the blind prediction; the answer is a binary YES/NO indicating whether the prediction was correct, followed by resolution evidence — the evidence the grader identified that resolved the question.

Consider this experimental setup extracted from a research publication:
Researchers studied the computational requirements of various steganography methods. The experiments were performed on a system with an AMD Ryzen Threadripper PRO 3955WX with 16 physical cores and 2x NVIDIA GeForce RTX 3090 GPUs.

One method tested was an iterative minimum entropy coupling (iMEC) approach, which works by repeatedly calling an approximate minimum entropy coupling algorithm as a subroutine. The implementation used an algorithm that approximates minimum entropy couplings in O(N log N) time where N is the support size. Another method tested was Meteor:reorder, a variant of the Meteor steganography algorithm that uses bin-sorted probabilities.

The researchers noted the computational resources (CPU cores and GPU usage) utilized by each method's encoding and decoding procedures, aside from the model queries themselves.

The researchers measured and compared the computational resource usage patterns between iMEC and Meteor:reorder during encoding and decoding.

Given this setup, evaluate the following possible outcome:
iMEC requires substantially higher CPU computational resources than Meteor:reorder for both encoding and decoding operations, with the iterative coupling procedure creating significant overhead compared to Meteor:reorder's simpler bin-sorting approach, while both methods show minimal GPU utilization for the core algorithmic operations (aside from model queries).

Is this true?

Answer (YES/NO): NO